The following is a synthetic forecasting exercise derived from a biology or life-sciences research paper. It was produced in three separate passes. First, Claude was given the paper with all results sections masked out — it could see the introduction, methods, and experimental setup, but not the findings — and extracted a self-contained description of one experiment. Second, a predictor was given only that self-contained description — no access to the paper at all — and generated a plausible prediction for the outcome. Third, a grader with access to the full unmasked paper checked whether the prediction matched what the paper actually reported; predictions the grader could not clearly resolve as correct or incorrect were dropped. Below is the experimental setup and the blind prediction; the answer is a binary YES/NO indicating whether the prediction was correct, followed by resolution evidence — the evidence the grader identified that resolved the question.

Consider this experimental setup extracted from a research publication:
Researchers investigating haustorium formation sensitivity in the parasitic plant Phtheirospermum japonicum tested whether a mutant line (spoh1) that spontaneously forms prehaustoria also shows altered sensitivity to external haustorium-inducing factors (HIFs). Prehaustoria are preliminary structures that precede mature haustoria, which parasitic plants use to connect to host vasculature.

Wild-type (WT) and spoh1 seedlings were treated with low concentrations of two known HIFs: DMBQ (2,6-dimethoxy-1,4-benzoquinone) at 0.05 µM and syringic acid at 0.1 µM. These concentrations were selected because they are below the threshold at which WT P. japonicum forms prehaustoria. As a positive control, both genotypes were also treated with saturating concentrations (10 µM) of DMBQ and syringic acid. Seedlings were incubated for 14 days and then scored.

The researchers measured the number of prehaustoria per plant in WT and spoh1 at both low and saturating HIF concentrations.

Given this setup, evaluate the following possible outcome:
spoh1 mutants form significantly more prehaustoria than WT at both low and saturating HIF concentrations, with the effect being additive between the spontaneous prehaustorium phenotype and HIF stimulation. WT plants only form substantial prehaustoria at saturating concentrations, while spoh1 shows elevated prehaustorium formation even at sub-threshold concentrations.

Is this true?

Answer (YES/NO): NO